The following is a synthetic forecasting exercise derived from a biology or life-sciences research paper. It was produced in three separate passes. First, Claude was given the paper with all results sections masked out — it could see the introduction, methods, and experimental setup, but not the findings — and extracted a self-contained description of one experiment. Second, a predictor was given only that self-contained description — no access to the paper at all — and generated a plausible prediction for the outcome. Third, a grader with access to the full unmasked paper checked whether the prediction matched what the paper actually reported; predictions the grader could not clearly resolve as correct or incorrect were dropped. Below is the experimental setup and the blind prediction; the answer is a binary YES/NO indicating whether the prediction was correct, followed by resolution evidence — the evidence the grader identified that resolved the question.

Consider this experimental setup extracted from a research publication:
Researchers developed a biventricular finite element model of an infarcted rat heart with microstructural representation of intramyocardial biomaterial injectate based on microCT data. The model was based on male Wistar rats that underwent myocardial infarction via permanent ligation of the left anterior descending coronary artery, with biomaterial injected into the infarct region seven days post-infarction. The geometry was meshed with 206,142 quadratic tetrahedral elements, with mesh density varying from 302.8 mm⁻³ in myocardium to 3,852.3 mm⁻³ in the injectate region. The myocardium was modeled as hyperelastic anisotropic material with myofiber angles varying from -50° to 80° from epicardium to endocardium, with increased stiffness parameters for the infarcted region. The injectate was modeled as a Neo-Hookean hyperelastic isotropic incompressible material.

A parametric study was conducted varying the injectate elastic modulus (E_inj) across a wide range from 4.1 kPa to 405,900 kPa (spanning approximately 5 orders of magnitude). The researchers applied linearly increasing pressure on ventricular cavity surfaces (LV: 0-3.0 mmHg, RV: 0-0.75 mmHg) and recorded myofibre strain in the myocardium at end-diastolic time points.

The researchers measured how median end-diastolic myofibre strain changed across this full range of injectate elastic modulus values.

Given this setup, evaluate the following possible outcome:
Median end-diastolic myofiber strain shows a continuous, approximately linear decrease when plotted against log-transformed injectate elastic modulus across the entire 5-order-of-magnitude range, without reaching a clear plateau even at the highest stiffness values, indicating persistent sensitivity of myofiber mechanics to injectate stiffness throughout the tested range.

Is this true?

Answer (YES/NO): NO